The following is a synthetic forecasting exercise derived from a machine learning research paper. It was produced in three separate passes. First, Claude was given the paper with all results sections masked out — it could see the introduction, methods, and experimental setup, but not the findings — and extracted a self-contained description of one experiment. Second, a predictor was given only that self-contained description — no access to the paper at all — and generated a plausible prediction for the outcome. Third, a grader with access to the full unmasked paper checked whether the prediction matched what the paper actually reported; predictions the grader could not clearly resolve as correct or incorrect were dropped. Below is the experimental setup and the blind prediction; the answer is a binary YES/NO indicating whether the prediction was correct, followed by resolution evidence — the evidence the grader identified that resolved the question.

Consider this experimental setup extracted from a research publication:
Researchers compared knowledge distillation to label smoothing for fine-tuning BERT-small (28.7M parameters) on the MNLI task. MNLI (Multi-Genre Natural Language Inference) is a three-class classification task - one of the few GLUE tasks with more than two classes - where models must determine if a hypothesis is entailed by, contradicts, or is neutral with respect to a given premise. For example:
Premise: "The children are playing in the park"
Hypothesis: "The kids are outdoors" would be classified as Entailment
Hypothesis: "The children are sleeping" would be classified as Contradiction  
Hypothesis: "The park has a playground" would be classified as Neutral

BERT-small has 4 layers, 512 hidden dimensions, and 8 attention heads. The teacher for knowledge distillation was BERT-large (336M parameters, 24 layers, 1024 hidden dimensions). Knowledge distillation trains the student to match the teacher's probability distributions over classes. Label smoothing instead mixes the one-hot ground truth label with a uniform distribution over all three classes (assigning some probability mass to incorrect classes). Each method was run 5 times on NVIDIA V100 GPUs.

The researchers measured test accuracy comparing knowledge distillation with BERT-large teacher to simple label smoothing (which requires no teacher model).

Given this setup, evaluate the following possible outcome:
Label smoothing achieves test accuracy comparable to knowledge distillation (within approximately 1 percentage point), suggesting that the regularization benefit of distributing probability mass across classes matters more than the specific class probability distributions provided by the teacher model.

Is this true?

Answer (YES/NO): YES